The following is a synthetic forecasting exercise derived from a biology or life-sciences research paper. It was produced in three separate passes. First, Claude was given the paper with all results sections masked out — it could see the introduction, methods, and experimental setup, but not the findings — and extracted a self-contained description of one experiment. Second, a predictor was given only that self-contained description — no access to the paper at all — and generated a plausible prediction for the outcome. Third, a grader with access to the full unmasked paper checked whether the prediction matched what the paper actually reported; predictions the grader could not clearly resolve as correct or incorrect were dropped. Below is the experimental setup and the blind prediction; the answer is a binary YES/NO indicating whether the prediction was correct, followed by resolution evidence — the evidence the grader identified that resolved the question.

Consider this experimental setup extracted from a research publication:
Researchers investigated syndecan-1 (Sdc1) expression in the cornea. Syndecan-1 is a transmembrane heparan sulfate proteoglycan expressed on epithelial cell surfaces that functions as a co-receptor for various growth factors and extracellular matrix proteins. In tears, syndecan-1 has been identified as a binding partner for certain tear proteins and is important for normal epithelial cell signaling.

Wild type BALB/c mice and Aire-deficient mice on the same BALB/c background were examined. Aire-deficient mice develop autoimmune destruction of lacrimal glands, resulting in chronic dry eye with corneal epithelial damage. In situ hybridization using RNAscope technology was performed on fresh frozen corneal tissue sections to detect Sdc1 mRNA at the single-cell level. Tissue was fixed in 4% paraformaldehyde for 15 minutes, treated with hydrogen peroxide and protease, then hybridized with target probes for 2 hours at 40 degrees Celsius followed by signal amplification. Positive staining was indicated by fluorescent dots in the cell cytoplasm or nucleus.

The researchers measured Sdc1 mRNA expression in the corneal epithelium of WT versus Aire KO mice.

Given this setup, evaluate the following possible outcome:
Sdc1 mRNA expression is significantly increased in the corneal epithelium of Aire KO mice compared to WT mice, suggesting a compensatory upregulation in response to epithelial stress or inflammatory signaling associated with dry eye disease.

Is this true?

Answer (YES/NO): NO